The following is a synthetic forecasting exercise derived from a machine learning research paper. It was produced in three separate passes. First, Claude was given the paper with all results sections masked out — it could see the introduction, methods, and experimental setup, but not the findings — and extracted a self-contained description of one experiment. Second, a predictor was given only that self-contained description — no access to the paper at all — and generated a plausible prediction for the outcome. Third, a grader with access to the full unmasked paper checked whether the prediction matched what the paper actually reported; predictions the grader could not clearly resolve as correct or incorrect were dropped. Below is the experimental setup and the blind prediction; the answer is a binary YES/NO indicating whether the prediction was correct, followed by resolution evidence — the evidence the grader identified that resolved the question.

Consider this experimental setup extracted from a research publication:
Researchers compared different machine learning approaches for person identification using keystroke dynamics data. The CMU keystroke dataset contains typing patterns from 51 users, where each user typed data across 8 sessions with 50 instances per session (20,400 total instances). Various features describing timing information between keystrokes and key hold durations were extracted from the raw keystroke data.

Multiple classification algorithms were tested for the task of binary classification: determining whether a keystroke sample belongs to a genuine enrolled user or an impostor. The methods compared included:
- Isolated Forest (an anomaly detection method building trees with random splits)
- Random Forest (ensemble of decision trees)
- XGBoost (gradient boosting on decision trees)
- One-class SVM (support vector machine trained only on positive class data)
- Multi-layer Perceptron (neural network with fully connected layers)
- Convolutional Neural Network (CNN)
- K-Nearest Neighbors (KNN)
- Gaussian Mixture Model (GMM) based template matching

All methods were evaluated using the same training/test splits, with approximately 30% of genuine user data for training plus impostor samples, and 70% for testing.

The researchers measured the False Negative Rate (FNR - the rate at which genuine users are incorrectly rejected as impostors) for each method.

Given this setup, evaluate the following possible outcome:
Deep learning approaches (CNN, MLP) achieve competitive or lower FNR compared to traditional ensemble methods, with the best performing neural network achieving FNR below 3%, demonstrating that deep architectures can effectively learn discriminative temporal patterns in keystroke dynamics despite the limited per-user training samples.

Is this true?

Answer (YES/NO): NO